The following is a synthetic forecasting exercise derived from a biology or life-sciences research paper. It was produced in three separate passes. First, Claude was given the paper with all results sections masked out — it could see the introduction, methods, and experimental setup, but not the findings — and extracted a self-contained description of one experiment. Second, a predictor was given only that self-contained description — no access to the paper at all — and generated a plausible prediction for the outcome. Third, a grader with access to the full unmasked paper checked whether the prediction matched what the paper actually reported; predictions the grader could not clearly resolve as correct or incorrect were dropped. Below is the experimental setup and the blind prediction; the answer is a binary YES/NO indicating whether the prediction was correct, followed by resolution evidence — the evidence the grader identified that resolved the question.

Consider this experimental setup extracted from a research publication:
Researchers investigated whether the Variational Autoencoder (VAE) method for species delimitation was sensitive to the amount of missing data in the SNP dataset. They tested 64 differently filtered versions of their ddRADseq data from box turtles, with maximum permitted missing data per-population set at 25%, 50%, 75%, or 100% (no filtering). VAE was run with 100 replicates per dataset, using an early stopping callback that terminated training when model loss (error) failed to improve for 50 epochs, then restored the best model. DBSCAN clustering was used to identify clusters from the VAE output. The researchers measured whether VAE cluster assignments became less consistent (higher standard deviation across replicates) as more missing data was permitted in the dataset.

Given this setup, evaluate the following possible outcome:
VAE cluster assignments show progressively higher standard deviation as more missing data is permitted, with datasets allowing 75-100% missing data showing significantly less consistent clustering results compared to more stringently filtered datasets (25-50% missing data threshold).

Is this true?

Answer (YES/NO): YES